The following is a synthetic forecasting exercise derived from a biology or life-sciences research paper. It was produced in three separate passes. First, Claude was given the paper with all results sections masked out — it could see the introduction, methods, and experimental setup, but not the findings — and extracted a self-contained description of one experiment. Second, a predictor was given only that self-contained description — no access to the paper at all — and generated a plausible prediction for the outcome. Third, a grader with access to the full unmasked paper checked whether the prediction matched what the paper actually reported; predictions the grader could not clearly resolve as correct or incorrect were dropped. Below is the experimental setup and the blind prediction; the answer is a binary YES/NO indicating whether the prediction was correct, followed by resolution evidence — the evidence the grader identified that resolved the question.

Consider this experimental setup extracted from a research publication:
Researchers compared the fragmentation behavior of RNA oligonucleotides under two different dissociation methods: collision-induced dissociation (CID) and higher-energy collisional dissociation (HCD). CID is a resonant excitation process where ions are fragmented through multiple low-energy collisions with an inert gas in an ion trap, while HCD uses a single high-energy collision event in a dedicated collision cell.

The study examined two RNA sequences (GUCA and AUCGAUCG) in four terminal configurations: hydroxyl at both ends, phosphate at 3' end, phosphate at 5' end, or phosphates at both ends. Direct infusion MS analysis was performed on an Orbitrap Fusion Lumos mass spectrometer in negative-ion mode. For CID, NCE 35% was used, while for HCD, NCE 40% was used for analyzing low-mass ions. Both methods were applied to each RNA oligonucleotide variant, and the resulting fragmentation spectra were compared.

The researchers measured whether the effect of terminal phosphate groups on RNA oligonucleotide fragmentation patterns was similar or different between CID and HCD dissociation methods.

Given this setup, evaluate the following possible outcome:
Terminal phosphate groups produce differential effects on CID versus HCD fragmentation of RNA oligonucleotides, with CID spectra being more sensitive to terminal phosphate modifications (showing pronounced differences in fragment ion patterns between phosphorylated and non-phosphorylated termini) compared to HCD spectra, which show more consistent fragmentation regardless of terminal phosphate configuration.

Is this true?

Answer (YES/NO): NO